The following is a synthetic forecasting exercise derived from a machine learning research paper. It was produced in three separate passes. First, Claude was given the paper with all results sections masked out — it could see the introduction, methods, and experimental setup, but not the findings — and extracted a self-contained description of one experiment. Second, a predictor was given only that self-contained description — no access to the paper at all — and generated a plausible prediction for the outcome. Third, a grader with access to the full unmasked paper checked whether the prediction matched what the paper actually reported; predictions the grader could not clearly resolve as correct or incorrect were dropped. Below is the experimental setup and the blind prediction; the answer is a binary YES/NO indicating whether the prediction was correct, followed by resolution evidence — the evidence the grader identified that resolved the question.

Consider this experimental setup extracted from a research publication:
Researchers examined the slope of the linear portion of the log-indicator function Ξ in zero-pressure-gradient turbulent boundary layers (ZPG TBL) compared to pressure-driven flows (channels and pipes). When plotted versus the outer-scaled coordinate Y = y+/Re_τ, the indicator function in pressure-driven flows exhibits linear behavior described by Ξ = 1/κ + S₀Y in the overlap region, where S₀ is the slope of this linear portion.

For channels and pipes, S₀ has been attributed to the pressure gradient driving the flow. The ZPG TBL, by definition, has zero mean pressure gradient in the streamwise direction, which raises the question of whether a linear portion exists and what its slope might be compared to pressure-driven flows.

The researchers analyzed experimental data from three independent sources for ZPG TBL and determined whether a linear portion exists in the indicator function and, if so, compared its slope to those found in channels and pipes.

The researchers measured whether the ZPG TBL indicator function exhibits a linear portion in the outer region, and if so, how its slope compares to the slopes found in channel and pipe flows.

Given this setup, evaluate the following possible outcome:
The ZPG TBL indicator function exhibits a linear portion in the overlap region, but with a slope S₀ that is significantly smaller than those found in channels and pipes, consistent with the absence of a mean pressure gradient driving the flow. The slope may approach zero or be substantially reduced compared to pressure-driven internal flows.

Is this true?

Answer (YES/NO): NO